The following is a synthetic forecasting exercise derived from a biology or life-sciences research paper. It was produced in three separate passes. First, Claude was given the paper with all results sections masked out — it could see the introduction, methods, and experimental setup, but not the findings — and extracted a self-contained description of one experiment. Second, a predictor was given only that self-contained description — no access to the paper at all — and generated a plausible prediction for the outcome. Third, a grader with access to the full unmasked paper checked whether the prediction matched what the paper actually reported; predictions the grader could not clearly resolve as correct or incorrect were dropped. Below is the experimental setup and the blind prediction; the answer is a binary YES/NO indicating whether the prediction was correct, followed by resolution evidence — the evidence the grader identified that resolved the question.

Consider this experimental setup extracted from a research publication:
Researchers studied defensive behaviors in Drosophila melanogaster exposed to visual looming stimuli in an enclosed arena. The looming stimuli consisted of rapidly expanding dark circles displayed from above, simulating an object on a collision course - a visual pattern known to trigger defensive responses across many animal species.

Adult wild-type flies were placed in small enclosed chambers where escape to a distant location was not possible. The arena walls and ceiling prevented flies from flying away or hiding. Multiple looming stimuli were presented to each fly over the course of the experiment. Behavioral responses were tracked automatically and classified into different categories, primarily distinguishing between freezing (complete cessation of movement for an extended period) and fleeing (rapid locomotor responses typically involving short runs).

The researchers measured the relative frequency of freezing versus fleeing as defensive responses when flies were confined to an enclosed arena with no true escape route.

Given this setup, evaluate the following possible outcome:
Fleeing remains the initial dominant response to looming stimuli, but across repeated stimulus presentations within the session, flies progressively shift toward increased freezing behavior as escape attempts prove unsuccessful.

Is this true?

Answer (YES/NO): NO